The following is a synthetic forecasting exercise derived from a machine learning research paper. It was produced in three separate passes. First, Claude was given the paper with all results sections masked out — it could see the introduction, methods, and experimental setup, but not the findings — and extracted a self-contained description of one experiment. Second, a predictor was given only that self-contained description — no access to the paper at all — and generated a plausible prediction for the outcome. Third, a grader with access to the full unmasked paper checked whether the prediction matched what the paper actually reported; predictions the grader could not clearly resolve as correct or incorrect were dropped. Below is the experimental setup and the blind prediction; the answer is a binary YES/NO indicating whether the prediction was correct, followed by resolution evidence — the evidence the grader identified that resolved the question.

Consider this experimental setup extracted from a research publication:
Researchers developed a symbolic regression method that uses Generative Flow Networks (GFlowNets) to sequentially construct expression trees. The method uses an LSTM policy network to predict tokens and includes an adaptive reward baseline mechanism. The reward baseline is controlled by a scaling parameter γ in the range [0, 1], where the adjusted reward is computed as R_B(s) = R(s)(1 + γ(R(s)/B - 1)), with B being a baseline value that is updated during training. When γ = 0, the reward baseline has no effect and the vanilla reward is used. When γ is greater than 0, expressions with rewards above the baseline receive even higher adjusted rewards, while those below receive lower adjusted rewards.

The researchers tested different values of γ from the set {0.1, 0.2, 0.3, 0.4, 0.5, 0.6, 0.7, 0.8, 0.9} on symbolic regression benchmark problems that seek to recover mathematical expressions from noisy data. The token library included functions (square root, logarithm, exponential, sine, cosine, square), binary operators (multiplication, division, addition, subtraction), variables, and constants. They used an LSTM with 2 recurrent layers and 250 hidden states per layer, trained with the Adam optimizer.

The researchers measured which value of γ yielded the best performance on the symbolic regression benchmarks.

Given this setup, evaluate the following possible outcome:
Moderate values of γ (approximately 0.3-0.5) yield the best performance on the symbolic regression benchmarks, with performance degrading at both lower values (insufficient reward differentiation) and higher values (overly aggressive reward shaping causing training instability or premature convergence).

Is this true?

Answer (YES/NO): NO